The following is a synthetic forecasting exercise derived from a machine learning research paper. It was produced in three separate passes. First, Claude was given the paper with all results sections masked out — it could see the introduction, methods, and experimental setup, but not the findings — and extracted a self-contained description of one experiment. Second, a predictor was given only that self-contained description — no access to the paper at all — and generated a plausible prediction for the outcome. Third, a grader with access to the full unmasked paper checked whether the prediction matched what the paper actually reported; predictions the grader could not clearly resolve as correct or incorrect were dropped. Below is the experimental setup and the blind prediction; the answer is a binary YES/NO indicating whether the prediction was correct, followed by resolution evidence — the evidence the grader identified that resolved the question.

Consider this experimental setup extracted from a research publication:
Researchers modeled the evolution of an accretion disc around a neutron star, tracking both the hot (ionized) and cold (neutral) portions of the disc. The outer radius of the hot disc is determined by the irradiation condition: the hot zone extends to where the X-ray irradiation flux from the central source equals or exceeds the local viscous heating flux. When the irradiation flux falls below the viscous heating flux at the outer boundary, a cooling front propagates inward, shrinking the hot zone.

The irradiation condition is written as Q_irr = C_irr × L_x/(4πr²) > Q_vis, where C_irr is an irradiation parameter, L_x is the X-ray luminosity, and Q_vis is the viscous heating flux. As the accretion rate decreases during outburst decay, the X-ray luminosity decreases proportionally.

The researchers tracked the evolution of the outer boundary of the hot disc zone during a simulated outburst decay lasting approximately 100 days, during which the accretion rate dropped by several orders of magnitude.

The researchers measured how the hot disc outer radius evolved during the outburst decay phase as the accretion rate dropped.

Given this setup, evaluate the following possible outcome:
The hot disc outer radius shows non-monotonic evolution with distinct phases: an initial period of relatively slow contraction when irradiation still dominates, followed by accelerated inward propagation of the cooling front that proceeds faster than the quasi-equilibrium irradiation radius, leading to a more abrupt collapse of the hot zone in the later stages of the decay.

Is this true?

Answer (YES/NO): NO